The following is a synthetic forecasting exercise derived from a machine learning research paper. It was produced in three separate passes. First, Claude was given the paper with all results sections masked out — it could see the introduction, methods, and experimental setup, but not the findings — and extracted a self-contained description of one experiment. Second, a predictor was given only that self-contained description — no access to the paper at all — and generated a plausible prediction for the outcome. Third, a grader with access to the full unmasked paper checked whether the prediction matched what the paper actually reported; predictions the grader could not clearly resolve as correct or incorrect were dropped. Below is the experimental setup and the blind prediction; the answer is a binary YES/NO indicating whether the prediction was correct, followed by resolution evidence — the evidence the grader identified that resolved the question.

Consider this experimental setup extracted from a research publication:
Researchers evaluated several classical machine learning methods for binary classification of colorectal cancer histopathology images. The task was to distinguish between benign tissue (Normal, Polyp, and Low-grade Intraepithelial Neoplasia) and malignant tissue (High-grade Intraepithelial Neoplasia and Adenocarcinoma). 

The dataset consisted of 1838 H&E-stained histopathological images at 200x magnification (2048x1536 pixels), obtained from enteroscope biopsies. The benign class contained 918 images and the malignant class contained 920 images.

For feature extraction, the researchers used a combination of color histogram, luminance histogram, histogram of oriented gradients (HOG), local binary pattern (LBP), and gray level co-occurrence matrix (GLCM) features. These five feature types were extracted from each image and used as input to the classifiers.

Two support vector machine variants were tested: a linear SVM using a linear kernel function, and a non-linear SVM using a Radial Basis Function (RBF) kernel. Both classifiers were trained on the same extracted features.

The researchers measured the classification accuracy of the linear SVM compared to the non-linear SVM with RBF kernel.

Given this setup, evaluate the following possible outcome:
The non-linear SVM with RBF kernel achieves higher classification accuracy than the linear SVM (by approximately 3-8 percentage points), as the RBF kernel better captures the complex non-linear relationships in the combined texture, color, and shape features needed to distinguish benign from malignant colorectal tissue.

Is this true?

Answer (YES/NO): NO